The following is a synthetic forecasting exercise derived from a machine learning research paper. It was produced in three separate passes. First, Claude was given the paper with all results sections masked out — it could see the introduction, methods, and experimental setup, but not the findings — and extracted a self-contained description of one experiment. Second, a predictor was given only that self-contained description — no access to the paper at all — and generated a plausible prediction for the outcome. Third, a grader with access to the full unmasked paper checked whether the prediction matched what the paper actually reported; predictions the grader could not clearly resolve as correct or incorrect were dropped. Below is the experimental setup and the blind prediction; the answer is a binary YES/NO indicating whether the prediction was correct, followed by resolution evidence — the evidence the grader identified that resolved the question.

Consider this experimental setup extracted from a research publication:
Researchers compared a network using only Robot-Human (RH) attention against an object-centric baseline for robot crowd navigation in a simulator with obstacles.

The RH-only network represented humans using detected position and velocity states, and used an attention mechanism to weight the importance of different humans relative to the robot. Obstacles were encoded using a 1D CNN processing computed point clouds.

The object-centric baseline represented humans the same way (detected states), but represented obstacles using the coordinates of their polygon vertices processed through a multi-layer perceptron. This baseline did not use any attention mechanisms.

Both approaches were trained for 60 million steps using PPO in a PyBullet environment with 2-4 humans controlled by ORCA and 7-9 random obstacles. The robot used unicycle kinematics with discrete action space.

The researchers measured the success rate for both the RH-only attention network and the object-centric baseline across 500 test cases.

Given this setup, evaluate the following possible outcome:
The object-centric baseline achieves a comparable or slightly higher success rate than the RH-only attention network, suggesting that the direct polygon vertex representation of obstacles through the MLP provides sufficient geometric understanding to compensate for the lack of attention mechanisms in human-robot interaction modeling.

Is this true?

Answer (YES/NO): YES